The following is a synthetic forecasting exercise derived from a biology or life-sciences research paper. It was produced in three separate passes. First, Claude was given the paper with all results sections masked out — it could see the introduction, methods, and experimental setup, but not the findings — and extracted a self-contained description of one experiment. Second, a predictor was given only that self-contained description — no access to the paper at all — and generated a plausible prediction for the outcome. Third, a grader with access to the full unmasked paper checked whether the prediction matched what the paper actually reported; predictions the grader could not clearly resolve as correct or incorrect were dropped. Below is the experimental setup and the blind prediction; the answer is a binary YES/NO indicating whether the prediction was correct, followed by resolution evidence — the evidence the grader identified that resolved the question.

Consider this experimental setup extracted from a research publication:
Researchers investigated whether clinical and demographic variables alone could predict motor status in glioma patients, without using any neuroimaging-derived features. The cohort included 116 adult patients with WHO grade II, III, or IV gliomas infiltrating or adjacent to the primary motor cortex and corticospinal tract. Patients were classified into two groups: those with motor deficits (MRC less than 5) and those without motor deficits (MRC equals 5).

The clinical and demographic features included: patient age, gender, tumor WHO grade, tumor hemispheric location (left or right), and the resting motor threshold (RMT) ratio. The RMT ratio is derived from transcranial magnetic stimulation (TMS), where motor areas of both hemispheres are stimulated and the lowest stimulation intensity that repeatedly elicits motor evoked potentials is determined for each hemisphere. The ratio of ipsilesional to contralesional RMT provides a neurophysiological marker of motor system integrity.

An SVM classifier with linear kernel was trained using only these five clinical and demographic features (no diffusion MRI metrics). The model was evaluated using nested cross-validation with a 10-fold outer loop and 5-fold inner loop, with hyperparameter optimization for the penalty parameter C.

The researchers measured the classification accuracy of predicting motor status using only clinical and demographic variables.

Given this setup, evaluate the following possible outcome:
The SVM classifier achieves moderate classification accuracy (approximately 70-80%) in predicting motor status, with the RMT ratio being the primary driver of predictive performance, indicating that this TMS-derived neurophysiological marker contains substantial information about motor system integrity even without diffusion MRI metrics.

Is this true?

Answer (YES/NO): NO